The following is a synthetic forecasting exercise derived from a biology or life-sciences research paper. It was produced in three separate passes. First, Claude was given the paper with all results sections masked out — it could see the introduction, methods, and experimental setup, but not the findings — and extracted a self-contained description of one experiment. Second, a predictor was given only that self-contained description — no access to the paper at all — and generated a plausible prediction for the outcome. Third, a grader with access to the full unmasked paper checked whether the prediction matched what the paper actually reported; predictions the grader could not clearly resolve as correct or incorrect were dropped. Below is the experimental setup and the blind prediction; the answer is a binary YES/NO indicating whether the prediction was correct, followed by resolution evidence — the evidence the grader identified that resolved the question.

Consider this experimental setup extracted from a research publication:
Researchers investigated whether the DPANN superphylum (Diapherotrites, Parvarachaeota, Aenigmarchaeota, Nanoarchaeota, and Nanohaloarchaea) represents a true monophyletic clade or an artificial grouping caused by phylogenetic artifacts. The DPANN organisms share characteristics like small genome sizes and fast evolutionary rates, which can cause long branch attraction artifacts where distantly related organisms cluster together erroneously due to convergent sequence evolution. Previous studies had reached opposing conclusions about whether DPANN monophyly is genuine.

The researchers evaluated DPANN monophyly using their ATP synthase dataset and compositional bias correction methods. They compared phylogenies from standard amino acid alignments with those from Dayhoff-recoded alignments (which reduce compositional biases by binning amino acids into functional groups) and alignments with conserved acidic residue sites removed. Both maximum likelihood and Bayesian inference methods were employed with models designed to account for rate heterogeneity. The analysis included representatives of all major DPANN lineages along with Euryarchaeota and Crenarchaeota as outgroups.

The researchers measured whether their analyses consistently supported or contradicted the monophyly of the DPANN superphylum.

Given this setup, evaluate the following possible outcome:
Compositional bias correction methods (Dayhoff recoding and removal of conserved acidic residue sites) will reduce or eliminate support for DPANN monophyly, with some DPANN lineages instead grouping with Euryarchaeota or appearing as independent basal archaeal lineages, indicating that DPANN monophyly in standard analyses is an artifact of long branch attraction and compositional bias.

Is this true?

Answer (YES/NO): NO